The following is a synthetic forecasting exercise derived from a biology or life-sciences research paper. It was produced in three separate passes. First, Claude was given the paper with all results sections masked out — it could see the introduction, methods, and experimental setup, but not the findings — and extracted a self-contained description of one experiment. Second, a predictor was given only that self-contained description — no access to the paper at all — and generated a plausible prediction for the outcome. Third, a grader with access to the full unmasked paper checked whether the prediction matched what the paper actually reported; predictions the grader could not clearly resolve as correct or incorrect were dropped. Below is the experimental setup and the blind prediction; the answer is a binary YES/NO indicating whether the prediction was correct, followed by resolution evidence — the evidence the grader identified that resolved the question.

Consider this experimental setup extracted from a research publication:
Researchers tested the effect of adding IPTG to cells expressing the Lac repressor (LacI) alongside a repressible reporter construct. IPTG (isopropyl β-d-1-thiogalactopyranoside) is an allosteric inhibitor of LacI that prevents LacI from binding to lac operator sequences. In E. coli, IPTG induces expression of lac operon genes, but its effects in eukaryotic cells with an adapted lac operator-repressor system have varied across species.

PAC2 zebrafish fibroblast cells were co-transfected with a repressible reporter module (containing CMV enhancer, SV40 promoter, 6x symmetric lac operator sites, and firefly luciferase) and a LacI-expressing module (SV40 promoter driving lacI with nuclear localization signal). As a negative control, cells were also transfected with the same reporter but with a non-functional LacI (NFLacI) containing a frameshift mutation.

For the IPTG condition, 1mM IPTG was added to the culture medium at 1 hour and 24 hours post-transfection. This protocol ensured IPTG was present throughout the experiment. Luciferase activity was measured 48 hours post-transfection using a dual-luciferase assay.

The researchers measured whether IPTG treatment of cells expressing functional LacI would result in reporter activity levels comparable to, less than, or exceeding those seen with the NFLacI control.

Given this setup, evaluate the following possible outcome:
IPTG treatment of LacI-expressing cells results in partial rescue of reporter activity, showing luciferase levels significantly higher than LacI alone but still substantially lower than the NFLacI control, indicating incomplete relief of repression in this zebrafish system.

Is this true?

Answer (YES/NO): NO